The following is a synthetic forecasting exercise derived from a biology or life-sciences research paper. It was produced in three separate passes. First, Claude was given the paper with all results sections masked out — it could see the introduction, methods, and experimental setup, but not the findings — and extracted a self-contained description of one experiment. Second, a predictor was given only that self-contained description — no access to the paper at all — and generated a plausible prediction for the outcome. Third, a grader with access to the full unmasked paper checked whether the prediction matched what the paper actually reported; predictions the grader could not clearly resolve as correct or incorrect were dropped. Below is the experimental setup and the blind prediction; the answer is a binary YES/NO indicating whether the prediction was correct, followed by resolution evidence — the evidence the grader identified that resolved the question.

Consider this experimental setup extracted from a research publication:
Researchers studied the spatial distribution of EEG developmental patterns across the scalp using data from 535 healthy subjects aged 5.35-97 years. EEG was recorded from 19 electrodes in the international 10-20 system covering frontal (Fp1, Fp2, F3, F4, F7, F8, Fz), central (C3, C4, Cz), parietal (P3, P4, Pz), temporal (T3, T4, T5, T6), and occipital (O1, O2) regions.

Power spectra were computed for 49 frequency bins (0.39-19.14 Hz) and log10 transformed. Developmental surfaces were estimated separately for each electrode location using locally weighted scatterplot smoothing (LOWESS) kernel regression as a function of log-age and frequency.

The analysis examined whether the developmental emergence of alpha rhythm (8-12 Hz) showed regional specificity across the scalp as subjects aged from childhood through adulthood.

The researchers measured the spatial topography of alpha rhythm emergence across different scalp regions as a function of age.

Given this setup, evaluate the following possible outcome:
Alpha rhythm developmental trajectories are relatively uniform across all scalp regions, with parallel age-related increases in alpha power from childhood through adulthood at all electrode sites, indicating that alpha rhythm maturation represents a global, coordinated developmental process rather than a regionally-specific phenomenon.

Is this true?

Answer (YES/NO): NO